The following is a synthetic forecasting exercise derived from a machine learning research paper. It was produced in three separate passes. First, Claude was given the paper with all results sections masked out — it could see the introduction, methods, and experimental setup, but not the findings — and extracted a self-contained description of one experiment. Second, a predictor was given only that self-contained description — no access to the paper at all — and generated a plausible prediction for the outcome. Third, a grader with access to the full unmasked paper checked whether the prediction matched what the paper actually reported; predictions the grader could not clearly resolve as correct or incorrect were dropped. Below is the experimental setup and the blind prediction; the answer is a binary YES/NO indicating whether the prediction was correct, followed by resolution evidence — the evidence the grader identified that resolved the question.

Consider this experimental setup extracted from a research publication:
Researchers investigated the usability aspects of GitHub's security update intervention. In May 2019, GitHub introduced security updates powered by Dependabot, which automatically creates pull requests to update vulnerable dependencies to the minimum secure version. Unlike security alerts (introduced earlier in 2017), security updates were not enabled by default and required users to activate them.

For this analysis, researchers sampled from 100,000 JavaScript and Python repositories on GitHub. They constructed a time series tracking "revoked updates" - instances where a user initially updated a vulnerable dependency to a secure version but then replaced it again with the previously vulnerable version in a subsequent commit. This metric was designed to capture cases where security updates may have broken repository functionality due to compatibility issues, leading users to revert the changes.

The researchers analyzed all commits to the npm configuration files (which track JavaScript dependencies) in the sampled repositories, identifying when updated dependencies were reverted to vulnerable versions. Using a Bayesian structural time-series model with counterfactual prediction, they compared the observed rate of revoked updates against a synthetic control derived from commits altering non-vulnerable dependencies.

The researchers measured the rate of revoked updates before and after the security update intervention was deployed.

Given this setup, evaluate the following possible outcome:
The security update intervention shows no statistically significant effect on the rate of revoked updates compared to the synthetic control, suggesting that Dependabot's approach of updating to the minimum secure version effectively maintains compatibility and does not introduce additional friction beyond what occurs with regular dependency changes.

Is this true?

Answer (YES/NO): YES